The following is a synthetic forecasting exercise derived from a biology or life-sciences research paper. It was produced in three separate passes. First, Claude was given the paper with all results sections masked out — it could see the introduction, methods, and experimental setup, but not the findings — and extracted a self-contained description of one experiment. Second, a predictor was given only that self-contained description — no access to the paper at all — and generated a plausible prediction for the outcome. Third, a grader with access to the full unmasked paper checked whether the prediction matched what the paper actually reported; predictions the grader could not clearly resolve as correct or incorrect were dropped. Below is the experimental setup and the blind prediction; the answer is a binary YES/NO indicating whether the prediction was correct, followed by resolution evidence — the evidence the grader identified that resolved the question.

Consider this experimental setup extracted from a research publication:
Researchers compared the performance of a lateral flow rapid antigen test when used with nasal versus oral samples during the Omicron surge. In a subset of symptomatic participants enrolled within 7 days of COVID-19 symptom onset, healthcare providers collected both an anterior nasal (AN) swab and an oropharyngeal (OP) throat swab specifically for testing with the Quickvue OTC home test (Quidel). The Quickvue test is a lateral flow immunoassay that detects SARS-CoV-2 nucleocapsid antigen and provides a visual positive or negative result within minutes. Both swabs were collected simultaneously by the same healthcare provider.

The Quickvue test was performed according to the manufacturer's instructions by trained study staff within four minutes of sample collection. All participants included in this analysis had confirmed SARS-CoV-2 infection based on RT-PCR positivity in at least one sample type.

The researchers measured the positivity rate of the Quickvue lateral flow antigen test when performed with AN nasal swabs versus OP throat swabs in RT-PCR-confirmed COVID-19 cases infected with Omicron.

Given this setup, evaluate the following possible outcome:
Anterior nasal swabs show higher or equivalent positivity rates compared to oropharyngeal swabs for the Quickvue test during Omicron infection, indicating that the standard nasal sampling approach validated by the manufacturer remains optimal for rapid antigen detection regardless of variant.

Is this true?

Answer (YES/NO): YES